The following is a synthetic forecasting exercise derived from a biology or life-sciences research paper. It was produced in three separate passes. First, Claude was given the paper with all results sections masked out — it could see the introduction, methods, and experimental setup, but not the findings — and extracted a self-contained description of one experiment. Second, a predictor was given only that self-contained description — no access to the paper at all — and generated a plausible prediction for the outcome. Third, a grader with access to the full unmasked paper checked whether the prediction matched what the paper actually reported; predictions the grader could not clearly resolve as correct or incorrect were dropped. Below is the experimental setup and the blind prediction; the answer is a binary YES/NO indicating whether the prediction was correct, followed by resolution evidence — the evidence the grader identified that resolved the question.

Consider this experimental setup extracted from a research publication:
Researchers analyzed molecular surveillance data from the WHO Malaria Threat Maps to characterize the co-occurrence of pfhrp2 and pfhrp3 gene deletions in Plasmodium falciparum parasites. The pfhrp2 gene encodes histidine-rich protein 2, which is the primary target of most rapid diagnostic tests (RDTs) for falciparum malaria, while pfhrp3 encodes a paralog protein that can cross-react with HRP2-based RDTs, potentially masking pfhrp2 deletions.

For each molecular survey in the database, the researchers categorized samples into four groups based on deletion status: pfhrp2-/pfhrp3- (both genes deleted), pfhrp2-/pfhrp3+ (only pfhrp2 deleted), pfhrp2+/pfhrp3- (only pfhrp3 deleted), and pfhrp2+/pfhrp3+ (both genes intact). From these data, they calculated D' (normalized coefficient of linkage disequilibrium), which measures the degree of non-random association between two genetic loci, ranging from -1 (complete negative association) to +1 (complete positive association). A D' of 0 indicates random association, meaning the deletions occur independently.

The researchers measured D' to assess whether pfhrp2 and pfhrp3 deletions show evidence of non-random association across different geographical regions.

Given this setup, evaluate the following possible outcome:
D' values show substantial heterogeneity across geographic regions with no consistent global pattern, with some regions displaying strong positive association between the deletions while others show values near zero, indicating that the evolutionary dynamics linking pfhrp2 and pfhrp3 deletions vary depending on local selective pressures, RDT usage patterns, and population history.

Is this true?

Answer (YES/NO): NO